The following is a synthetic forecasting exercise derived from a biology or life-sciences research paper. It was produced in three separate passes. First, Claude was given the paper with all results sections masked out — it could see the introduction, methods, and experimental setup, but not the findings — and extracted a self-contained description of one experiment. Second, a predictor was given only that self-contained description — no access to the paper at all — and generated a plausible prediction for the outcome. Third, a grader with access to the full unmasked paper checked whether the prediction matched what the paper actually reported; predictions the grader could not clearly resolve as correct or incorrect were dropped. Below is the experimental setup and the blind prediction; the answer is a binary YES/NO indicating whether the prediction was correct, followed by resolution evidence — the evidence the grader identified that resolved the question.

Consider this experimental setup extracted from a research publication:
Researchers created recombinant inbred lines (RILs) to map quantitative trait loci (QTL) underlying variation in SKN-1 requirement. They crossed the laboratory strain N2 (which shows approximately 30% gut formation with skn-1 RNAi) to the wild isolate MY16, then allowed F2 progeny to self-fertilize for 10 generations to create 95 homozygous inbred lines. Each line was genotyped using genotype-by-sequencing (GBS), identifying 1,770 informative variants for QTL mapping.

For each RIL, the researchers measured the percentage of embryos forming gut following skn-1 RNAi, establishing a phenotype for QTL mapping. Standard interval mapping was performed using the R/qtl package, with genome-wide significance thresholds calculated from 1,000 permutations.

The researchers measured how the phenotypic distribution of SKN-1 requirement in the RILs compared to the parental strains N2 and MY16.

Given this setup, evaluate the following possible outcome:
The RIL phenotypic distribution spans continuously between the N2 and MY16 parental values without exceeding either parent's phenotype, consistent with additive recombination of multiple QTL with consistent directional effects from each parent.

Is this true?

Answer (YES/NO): NO